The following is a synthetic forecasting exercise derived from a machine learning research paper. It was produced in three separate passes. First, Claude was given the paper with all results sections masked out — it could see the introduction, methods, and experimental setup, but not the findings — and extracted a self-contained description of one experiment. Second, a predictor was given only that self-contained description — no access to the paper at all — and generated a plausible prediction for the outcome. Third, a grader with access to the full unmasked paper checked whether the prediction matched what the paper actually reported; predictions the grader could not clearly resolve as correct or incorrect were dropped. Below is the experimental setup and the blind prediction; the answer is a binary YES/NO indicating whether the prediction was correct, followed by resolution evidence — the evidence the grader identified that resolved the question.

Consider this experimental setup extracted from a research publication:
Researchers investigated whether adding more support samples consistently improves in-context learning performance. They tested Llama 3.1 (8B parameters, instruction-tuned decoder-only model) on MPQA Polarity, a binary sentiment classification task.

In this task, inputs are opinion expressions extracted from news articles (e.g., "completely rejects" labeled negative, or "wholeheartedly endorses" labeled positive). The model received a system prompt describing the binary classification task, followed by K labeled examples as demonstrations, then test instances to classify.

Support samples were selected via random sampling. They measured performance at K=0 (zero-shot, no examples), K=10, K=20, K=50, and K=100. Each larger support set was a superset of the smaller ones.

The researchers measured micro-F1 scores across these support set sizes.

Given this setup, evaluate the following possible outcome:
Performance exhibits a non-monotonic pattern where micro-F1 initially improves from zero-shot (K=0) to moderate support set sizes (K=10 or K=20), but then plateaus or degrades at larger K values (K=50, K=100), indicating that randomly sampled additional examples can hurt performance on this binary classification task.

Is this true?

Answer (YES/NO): NO